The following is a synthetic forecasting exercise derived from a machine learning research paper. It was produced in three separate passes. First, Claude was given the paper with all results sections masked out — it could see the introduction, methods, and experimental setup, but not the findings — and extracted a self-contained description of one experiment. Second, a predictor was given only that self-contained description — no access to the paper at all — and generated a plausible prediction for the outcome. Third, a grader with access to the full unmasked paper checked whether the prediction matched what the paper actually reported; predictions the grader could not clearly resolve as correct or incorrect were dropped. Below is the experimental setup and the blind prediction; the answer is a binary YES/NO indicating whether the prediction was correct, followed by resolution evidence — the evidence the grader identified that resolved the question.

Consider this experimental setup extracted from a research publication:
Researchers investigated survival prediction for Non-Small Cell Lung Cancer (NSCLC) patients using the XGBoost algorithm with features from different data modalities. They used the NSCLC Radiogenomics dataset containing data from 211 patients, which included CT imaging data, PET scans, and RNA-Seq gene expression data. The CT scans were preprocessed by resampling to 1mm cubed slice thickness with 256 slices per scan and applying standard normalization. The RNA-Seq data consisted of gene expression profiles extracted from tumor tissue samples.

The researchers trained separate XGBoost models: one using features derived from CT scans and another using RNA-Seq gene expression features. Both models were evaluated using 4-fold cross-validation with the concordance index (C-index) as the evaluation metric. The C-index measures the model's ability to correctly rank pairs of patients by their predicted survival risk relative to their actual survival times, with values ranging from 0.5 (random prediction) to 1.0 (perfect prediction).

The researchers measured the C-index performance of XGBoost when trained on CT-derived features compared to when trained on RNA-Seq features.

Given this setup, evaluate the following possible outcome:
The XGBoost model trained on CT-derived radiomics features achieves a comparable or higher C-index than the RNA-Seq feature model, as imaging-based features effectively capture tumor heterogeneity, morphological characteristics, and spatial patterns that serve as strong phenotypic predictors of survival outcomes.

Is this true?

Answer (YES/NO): YES